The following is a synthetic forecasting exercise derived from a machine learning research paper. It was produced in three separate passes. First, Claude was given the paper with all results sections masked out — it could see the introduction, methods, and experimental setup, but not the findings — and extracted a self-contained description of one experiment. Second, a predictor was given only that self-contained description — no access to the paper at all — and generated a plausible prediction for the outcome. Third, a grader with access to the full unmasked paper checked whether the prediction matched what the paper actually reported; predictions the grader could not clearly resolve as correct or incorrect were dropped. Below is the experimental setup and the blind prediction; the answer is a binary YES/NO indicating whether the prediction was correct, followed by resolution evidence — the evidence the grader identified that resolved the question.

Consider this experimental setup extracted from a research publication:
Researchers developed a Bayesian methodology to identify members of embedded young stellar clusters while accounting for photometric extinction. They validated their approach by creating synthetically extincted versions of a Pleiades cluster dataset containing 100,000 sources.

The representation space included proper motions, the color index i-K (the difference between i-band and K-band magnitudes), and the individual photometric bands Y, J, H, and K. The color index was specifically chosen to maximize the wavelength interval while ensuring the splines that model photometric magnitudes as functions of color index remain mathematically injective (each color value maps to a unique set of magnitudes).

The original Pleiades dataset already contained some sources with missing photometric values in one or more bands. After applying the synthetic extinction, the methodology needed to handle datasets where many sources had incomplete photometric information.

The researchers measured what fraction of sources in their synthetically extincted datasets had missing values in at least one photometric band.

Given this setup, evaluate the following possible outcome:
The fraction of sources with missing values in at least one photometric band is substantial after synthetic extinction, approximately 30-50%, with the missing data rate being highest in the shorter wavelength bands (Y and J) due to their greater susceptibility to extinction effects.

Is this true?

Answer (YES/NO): NO